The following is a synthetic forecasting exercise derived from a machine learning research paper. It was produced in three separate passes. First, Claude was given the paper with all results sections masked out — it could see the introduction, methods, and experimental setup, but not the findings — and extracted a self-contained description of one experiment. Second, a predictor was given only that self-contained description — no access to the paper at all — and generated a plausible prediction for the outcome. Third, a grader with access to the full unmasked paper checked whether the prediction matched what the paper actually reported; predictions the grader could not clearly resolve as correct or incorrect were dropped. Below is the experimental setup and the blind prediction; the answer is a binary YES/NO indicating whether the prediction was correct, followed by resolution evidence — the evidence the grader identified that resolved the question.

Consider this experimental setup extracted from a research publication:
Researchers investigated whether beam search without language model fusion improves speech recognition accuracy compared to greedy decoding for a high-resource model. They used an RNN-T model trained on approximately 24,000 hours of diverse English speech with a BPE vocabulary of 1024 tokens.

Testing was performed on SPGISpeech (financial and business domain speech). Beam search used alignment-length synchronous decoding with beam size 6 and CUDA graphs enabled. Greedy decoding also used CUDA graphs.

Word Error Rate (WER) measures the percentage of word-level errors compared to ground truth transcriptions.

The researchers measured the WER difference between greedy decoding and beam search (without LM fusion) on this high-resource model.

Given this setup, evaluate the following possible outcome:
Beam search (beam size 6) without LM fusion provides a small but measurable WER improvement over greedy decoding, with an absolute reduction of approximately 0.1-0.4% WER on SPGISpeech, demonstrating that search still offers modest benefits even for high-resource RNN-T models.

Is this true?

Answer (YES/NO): NO